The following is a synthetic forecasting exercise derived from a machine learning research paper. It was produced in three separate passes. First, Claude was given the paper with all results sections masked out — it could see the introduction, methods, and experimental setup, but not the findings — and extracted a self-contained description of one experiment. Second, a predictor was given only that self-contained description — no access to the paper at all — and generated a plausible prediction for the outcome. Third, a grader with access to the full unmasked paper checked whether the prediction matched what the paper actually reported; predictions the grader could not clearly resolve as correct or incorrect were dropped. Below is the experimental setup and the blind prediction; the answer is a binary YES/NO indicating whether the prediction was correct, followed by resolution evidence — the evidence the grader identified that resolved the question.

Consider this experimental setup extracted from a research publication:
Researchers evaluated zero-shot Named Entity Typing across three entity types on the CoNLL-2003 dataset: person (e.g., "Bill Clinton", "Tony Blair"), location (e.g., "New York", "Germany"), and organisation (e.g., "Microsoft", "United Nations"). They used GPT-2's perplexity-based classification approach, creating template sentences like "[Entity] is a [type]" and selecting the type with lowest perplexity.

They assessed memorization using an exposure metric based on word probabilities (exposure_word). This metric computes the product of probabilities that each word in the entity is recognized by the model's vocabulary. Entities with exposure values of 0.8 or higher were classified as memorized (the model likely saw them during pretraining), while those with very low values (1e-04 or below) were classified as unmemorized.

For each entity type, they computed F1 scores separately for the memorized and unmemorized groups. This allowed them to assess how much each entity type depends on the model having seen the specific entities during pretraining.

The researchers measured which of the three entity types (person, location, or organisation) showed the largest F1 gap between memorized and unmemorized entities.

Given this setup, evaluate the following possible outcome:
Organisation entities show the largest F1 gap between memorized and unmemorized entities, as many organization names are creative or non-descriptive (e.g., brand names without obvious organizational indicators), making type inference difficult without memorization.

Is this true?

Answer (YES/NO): NO